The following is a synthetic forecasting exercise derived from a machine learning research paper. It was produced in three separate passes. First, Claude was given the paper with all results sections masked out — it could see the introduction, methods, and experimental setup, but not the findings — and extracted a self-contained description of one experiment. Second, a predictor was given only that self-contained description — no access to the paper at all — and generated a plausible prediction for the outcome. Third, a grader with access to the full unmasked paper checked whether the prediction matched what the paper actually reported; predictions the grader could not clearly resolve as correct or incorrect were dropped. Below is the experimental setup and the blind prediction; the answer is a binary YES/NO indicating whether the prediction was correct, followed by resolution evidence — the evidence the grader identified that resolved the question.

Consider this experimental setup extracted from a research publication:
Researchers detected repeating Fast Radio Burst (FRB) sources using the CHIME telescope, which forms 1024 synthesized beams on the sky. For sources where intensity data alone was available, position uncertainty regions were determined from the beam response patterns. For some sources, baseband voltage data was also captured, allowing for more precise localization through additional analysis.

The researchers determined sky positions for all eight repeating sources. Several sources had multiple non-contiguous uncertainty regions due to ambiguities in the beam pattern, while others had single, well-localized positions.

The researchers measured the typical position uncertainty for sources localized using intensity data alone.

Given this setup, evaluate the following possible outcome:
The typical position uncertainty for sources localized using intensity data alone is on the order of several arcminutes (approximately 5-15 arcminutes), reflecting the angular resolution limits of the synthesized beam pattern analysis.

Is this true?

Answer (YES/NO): YES